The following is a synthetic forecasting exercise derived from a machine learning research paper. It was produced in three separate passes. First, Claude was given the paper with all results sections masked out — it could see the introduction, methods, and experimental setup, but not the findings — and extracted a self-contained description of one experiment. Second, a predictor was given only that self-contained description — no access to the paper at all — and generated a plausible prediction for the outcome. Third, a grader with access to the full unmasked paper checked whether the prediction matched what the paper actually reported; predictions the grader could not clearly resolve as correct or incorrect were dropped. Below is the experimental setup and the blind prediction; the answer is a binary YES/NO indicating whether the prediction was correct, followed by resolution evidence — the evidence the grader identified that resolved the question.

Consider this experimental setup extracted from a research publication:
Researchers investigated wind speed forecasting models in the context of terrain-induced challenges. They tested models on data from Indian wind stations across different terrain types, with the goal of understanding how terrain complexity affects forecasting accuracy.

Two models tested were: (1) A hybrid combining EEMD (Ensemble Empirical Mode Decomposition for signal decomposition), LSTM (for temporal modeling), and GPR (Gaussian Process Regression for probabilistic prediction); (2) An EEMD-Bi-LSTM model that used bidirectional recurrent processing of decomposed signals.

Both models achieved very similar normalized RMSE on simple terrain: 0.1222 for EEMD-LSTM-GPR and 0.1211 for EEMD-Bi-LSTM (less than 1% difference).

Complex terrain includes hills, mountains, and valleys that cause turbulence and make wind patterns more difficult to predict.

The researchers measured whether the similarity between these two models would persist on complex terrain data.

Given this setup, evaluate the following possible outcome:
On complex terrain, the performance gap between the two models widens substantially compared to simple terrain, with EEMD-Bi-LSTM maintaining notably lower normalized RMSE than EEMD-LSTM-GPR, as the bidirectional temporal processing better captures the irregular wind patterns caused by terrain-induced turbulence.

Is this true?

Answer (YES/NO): YES